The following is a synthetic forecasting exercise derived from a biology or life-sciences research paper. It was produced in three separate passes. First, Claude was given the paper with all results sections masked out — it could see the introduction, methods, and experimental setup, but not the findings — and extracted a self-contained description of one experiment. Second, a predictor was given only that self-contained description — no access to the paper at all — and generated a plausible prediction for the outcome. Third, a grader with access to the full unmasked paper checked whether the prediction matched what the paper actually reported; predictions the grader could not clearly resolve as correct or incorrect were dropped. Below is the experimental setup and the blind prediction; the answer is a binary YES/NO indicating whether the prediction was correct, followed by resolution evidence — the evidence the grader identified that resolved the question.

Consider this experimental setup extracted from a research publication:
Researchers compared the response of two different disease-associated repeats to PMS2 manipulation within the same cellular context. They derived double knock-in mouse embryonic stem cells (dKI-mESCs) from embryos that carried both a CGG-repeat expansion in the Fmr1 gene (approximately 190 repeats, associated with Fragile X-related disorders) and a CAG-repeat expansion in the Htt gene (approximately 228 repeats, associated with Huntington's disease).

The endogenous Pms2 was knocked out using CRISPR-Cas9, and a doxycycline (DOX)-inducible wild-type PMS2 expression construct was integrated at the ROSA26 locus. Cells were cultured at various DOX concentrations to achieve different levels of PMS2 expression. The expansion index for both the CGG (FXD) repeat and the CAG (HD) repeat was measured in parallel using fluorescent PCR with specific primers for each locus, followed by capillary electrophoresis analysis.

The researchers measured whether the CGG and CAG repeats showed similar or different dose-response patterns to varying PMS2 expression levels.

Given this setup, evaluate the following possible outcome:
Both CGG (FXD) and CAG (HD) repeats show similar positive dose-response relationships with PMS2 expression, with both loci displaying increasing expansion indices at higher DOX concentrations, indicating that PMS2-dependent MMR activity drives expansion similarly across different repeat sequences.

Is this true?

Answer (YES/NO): NO